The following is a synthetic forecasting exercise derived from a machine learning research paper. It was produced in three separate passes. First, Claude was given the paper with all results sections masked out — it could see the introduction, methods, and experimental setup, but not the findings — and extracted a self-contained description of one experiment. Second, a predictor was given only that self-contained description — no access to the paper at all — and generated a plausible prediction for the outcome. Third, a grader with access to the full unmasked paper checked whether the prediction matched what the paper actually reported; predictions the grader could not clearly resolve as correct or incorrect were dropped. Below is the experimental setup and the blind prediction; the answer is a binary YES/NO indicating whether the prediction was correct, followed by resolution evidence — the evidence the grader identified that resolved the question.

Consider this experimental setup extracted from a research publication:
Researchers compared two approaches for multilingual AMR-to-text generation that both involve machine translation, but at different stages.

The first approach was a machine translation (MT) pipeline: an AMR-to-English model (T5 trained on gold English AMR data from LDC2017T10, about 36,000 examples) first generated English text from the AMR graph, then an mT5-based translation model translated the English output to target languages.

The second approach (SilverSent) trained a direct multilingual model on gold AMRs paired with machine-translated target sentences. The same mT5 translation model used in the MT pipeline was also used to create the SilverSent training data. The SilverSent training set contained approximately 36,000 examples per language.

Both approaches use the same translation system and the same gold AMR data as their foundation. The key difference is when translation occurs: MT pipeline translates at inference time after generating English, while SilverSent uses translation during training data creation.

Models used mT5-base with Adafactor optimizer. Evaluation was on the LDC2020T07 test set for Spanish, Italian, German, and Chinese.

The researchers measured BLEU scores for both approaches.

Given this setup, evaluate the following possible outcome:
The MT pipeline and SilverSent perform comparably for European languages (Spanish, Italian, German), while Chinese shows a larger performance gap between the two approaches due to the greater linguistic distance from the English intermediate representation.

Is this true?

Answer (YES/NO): YES